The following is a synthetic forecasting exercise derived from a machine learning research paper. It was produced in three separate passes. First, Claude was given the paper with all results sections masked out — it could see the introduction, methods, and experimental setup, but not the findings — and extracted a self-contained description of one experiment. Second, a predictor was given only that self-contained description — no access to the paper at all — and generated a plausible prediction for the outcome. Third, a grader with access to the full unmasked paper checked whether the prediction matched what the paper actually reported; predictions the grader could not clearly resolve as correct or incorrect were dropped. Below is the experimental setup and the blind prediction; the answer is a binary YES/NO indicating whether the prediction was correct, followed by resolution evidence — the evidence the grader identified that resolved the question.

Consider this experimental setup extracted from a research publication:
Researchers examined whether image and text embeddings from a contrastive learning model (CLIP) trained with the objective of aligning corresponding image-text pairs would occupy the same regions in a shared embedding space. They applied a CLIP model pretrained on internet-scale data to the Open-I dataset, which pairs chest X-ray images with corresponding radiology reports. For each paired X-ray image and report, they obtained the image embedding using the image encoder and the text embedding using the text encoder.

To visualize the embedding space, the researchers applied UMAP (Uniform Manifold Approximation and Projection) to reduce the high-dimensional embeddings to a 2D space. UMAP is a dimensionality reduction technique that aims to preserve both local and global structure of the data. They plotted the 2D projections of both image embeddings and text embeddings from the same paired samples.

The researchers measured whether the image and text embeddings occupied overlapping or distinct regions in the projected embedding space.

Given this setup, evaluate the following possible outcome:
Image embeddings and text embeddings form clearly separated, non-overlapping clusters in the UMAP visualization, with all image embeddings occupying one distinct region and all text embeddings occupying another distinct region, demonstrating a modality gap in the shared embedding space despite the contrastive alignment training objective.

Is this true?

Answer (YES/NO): YES